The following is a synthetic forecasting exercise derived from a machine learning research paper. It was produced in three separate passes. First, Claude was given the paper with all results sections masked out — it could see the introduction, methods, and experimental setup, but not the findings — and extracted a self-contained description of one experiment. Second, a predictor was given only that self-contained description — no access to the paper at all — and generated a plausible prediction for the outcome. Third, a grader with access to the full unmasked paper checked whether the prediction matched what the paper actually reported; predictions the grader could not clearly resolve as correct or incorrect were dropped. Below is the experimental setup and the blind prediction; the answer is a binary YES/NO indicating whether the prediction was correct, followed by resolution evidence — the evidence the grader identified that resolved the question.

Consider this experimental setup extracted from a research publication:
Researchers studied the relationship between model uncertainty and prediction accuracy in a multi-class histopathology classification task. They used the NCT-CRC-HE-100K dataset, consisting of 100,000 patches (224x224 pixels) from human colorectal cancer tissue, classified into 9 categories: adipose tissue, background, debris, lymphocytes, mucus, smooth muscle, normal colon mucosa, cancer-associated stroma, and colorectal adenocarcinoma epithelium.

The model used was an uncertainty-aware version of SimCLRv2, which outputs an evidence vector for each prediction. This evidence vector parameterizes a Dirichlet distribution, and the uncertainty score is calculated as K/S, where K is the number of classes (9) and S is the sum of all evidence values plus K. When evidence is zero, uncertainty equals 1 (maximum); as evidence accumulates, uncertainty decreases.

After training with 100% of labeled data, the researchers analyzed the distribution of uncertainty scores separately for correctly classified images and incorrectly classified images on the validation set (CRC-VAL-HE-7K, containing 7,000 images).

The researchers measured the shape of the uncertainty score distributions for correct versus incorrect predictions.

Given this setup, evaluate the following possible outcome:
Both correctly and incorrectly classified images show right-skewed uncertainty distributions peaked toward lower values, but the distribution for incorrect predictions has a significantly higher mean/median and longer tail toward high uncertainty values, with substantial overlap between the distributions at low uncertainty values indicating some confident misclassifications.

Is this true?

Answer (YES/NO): NO